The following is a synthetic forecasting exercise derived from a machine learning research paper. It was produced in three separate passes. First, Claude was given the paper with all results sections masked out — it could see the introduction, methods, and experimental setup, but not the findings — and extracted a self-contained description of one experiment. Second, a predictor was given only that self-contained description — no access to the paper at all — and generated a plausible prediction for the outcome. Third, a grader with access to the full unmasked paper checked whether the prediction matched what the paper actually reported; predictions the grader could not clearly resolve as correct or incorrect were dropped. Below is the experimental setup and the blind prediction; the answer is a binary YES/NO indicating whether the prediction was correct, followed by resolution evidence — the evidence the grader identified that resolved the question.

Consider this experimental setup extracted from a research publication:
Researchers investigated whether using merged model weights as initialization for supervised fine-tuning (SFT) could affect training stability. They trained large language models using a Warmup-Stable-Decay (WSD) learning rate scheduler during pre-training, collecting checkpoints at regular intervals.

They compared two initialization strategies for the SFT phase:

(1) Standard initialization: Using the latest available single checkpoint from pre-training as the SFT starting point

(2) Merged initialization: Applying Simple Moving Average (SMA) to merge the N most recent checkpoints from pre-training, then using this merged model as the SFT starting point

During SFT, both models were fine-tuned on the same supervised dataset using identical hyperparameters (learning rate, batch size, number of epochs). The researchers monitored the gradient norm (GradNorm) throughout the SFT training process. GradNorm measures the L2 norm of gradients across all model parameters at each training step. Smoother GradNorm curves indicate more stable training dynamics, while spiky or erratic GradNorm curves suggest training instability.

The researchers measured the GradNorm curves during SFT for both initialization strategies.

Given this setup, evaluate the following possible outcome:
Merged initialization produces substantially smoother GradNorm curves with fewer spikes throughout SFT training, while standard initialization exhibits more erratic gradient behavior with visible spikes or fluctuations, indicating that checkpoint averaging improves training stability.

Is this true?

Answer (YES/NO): YES